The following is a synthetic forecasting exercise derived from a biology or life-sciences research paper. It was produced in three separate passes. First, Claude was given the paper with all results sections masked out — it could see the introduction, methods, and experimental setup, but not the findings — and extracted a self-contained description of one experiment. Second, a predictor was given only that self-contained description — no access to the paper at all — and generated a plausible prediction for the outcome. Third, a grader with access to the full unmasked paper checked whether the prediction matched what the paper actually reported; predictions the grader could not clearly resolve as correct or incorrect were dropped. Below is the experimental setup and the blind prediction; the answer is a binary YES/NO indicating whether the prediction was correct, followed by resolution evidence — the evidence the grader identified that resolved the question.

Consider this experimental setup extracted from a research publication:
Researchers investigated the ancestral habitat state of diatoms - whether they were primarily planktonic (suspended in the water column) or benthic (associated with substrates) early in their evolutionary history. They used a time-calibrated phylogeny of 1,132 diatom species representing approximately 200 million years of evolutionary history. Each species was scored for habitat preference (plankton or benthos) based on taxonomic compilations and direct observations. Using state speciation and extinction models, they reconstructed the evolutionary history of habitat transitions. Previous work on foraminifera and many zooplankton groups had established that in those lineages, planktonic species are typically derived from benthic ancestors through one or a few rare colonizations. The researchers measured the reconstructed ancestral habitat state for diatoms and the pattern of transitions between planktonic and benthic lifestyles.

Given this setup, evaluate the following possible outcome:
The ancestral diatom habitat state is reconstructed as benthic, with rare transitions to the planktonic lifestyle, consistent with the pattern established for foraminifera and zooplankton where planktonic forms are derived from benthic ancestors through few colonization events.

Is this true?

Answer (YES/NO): NO